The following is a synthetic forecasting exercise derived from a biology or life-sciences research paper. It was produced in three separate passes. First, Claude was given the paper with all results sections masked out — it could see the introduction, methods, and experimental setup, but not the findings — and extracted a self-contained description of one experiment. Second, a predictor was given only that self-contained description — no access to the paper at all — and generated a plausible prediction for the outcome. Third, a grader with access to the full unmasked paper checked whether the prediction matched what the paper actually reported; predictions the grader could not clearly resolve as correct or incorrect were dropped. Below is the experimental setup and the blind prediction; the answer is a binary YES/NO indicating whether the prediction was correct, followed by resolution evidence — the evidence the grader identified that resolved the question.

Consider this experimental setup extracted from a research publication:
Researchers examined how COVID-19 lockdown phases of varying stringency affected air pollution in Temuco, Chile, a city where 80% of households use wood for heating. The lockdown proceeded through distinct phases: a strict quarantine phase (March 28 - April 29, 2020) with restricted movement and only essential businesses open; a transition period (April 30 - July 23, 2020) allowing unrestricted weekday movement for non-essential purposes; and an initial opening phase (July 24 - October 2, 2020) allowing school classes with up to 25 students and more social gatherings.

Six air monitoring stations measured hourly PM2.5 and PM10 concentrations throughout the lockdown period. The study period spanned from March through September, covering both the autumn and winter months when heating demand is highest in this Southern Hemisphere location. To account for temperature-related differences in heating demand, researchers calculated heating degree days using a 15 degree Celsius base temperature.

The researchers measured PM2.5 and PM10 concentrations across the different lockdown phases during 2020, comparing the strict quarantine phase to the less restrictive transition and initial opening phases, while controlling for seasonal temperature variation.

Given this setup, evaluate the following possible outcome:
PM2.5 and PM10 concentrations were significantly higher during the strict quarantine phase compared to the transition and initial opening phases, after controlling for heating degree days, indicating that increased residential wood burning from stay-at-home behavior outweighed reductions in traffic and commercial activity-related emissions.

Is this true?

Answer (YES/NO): NO